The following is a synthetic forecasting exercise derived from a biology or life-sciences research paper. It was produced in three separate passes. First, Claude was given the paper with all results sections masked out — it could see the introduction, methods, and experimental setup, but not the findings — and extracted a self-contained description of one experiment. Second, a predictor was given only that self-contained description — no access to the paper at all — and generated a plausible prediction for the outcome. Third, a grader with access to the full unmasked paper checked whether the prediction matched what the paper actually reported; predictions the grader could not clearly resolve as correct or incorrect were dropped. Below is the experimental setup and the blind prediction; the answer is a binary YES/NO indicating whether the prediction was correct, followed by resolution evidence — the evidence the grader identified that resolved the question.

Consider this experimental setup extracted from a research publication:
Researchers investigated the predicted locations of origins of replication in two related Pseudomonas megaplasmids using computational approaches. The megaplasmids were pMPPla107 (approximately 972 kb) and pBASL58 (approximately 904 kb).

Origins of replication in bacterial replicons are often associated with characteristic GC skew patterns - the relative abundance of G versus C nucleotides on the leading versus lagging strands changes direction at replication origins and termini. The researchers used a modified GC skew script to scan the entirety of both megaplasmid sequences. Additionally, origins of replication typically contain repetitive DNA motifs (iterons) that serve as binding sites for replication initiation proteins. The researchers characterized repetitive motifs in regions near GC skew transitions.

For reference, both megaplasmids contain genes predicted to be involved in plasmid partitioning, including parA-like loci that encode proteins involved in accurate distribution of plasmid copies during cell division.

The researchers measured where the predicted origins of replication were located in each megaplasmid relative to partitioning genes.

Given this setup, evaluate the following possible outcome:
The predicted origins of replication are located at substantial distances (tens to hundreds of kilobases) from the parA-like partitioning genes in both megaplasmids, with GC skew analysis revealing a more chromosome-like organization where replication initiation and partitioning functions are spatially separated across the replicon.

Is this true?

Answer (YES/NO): NO